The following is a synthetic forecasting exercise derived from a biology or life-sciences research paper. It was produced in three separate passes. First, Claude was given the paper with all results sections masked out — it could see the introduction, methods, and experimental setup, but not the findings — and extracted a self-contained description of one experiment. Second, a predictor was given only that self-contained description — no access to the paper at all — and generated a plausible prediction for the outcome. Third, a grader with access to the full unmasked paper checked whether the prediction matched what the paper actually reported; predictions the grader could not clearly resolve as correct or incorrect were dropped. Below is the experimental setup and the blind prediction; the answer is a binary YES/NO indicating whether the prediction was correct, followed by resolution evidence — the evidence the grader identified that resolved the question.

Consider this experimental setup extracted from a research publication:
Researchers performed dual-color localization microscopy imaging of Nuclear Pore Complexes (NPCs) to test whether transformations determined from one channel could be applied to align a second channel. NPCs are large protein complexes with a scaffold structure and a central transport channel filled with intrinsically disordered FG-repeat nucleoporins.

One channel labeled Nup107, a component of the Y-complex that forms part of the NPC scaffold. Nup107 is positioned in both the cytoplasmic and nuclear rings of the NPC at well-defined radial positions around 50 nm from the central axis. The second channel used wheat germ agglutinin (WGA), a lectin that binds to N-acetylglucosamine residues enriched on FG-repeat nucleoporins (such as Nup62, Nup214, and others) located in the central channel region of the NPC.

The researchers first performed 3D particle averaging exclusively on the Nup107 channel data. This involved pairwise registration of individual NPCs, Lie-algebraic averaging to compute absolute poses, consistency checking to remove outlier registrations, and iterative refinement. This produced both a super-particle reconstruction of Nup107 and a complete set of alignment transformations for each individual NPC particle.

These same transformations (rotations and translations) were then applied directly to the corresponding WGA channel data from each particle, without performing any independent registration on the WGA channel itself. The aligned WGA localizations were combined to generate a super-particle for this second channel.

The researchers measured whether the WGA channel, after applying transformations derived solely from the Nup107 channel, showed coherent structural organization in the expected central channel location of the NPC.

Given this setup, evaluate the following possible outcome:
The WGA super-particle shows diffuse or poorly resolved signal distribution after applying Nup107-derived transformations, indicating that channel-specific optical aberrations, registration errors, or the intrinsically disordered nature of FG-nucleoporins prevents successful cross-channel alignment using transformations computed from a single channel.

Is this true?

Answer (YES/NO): NO